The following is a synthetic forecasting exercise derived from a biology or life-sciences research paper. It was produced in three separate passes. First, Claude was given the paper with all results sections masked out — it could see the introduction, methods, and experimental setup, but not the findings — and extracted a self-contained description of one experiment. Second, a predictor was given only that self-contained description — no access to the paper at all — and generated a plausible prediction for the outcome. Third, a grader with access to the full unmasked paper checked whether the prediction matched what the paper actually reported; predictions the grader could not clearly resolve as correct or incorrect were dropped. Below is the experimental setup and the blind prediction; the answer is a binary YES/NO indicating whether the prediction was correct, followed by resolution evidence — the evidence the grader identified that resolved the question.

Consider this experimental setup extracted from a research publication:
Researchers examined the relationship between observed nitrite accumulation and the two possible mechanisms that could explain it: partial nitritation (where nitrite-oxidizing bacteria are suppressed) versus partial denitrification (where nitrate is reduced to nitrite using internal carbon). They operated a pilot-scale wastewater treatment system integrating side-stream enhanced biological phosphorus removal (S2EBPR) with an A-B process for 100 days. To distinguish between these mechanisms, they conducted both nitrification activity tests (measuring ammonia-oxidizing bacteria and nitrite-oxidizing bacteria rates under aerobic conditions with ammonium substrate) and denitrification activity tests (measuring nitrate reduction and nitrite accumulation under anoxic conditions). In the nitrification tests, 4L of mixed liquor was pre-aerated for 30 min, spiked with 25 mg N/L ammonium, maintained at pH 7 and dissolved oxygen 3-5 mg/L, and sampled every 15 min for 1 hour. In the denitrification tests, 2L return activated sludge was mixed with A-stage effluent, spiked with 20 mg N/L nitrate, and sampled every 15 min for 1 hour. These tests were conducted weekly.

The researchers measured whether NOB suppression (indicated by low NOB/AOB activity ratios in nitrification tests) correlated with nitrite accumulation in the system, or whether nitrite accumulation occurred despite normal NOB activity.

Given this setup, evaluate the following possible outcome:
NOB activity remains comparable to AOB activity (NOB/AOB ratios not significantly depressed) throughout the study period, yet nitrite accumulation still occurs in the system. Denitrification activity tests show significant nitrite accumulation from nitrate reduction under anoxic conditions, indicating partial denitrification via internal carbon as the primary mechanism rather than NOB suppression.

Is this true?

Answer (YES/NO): YES